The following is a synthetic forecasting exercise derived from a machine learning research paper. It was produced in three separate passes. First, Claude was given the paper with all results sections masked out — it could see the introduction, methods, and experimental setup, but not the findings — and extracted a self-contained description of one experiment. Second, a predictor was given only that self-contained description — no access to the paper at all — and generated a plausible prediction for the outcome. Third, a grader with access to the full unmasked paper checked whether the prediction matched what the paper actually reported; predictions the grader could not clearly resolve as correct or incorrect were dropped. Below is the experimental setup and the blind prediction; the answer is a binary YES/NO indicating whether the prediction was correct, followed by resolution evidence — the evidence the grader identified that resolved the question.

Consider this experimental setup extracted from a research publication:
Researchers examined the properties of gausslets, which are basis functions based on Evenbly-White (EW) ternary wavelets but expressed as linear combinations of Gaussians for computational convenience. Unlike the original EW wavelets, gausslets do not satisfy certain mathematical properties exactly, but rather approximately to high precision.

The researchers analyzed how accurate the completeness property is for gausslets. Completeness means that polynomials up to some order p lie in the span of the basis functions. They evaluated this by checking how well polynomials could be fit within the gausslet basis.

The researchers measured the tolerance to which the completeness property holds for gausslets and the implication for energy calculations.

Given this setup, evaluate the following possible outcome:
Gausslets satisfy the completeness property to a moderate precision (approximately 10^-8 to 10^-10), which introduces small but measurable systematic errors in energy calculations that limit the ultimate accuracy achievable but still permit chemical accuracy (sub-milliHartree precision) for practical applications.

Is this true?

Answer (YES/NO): NO